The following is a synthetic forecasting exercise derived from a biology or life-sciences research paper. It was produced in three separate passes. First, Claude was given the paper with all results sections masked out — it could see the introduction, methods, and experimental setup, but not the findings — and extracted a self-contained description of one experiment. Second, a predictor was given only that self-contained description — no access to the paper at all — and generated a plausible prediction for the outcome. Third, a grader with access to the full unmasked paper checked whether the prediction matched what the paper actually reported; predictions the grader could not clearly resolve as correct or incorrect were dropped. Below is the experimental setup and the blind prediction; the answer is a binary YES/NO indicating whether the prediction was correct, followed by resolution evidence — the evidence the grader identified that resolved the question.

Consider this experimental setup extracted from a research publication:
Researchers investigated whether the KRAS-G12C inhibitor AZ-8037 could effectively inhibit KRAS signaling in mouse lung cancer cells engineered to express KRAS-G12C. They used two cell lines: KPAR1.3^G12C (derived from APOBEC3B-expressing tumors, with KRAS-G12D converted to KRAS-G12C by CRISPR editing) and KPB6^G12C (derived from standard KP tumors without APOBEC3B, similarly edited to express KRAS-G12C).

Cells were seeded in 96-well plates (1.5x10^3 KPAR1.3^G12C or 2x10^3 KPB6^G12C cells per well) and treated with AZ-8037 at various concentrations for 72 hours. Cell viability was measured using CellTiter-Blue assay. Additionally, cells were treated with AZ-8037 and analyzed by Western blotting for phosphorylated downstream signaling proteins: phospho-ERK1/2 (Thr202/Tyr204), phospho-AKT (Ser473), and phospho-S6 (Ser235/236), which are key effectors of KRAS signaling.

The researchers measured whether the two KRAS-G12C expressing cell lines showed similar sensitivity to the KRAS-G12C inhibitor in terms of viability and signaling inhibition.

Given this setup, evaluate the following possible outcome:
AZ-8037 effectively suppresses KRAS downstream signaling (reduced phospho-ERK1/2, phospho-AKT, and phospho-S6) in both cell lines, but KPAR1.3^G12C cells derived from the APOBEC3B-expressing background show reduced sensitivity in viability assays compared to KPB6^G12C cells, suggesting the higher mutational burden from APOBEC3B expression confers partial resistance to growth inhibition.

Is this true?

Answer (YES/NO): NO